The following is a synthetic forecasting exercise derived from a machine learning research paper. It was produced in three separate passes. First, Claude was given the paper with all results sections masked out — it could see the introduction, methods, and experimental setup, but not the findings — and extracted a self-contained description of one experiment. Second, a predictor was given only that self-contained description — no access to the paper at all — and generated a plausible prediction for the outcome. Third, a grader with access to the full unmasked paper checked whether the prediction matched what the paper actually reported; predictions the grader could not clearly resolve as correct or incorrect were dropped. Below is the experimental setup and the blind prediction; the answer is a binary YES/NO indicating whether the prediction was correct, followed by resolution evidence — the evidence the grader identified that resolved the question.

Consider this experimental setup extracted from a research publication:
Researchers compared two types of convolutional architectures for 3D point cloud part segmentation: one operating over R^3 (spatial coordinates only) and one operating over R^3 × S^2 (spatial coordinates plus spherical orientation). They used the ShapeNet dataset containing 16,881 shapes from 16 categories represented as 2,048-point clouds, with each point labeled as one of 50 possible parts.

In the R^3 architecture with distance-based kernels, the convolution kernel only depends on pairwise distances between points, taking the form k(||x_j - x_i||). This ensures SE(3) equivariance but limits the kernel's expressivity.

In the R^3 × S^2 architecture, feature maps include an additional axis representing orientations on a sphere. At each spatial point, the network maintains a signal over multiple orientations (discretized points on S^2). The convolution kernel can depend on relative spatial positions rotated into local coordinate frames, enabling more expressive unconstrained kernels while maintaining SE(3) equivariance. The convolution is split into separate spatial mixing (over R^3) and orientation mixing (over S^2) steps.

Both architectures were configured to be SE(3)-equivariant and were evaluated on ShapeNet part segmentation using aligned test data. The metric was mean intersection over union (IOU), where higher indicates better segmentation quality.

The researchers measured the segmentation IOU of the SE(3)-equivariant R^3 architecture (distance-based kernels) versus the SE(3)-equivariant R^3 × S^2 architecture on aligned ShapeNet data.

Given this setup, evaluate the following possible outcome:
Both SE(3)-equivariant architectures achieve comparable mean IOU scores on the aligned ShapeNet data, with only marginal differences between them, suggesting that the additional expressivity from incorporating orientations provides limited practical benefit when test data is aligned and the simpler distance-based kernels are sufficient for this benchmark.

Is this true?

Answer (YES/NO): NO